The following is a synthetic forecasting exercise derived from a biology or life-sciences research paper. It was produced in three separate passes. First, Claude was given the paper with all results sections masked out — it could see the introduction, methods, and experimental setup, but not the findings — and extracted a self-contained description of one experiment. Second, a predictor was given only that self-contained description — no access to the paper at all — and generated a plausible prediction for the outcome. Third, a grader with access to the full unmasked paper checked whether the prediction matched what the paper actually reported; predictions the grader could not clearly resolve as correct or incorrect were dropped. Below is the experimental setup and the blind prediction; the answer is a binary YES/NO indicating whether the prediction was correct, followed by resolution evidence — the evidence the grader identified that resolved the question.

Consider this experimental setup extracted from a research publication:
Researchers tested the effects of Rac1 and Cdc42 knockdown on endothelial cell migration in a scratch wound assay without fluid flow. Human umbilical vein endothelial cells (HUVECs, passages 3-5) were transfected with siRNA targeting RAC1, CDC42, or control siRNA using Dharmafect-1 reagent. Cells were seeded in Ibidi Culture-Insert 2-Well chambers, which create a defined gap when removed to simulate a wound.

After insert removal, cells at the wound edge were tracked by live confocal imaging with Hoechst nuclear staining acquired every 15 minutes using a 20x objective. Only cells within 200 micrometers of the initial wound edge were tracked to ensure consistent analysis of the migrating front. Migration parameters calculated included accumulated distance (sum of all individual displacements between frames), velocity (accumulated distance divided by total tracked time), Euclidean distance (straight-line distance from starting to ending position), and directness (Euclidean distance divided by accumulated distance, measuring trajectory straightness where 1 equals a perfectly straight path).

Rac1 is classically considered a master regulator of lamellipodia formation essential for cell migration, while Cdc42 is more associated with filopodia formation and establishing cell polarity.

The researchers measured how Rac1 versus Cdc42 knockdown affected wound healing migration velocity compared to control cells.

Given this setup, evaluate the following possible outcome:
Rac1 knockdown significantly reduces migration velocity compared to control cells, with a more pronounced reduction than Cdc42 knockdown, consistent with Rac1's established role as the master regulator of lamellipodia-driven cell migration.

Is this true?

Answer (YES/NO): NO